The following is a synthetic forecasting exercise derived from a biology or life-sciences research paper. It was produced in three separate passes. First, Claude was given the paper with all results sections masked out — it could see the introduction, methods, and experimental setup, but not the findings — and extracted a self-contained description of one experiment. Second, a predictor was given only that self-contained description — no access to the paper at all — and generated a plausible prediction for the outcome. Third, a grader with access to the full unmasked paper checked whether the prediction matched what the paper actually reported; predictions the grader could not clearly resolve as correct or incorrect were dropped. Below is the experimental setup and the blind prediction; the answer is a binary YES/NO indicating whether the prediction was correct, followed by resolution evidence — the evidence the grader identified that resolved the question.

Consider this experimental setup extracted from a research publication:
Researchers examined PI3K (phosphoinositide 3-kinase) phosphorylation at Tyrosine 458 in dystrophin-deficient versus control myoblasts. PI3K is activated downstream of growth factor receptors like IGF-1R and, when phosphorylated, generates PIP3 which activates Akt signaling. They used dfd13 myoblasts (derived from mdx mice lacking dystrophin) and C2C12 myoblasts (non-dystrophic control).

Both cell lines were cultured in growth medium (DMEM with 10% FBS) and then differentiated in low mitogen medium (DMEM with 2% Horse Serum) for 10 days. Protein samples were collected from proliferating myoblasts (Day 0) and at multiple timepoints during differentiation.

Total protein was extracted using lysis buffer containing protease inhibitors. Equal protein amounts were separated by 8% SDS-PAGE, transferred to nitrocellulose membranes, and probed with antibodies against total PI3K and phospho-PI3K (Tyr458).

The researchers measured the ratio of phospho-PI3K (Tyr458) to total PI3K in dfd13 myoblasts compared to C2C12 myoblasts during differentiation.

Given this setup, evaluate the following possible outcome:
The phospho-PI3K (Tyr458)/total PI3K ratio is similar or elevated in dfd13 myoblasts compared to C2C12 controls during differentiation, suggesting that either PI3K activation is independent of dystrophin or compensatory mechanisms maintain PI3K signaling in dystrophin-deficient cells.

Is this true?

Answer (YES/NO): NO